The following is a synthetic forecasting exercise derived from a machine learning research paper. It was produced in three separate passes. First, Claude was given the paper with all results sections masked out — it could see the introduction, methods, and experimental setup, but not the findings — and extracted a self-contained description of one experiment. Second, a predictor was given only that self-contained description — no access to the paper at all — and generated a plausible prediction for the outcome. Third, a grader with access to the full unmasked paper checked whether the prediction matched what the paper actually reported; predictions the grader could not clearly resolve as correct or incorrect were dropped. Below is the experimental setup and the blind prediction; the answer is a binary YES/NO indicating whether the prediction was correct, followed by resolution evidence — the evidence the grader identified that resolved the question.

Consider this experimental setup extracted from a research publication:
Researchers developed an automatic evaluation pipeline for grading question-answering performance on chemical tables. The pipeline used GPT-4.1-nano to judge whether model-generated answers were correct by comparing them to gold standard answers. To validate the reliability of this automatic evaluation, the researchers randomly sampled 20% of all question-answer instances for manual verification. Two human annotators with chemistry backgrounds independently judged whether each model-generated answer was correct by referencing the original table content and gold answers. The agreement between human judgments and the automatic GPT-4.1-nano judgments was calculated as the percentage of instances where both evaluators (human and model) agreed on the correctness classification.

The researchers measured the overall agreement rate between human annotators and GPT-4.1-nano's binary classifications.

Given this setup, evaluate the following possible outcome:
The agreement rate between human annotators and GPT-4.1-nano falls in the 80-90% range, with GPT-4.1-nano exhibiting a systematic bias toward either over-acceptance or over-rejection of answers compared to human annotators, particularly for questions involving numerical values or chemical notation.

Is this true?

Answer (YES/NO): NO